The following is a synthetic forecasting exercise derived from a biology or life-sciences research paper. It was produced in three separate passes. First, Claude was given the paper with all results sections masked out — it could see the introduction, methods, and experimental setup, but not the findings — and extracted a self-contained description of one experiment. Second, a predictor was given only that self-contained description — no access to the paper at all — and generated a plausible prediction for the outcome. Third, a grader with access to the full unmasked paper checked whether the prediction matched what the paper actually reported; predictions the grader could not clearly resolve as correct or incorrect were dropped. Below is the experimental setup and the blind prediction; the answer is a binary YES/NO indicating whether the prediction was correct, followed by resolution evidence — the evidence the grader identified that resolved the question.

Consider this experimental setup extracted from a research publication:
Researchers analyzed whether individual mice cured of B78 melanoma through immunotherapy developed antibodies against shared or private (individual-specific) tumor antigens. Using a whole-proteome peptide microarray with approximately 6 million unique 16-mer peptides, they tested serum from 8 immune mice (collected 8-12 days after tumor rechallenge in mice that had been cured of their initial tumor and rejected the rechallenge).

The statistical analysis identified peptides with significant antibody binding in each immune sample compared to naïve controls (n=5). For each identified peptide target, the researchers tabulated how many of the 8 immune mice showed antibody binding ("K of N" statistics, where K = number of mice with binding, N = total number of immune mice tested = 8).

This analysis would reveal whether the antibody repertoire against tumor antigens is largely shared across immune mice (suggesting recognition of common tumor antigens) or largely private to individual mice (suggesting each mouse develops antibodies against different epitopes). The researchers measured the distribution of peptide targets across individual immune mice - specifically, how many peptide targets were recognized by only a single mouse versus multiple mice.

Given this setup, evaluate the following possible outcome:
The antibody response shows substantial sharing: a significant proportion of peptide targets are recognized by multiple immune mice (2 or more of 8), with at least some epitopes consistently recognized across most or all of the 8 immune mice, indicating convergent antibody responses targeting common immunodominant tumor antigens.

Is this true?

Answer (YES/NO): NO